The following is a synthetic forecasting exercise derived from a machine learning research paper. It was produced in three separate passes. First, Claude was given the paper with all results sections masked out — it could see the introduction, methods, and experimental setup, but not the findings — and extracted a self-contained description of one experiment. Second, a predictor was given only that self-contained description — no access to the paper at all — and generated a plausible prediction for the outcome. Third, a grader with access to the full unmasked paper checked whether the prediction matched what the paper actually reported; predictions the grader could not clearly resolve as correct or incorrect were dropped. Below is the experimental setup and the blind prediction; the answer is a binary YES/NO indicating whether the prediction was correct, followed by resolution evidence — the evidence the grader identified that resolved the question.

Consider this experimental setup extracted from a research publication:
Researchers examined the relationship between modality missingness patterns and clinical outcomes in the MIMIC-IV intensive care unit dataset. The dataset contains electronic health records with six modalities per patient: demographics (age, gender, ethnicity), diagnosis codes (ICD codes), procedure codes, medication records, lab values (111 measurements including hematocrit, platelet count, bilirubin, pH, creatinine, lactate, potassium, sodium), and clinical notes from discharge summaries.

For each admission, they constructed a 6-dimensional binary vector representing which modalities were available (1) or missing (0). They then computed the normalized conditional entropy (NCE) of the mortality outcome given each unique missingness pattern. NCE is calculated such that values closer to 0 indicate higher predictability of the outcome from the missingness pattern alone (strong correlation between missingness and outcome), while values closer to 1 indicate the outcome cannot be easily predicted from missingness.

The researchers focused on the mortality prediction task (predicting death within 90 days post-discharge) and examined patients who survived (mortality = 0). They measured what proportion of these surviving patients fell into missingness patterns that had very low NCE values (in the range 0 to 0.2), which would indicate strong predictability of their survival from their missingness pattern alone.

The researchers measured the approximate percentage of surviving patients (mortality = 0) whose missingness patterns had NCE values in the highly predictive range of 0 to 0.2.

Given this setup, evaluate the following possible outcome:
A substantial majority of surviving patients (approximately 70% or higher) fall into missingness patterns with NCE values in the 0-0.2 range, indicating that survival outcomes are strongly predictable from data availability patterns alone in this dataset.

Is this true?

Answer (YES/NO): NO